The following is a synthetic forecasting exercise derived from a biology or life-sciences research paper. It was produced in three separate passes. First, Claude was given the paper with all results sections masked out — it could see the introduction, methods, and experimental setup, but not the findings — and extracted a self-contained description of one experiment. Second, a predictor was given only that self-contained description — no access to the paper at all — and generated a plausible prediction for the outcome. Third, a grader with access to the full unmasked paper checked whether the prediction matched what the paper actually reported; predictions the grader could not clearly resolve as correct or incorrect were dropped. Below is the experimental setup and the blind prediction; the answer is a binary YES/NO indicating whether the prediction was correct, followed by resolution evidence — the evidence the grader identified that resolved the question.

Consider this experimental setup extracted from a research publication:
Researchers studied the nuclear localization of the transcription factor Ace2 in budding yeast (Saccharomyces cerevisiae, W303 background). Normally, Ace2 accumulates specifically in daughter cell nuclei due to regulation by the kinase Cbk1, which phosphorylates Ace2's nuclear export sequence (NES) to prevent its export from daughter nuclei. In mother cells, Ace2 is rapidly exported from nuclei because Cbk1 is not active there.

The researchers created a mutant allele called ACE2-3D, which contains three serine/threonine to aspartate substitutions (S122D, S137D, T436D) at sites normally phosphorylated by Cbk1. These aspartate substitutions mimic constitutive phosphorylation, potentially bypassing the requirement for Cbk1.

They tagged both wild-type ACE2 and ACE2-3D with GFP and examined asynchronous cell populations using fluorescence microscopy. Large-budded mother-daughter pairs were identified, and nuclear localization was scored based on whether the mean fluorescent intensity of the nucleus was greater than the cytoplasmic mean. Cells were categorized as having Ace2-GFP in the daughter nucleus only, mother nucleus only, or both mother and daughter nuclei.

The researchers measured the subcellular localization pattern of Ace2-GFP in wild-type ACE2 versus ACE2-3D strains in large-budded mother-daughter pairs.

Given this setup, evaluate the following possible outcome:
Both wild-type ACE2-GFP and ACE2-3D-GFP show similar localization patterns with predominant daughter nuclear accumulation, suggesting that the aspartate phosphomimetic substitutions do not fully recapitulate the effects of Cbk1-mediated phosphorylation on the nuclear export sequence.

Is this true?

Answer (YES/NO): NO